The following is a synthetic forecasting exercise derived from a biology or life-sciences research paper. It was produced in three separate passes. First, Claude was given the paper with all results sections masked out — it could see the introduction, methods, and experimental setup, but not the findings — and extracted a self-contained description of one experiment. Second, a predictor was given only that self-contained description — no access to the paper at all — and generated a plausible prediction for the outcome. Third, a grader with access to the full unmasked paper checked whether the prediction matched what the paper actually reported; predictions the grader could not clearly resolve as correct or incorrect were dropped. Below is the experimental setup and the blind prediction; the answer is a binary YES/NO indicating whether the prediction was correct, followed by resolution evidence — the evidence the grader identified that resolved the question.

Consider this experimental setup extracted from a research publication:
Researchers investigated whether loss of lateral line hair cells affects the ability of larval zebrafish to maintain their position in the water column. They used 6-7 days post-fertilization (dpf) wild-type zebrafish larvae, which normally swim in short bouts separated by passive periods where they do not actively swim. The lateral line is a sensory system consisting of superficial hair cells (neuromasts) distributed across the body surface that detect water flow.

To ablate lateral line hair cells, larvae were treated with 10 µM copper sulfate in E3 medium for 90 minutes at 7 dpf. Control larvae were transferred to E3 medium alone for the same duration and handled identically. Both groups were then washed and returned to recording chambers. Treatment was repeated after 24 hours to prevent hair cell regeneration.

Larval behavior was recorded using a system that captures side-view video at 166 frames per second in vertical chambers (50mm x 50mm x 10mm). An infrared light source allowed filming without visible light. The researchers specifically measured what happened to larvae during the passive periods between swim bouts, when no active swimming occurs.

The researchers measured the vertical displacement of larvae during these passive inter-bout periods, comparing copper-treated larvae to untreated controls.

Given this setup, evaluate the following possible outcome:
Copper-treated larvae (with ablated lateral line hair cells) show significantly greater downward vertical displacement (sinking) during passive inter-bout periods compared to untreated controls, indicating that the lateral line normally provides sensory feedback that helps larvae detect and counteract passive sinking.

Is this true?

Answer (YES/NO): NO